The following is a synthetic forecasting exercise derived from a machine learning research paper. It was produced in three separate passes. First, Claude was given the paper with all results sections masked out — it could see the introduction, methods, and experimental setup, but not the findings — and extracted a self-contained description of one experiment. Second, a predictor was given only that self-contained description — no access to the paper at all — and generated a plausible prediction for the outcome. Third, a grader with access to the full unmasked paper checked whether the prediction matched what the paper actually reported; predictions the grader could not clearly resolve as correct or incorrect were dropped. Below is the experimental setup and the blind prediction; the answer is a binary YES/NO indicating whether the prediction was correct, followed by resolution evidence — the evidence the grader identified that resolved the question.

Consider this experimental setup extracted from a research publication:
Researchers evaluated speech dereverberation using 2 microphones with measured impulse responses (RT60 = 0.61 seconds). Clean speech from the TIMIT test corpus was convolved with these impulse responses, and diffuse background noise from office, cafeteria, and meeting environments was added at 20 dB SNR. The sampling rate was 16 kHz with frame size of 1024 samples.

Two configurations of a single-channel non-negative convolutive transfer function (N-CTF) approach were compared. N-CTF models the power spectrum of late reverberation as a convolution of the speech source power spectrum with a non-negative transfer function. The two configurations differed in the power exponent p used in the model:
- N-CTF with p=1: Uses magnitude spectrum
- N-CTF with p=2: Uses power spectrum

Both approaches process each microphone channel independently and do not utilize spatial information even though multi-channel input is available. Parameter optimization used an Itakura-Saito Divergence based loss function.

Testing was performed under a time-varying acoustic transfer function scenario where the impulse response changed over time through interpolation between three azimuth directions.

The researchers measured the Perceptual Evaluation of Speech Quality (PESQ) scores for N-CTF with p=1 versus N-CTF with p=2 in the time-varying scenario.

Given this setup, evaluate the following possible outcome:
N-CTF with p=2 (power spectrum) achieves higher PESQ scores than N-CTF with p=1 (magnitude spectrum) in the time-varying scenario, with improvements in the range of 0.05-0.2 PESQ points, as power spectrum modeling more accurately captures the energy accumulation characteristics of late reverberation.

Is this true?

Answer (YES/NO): NO